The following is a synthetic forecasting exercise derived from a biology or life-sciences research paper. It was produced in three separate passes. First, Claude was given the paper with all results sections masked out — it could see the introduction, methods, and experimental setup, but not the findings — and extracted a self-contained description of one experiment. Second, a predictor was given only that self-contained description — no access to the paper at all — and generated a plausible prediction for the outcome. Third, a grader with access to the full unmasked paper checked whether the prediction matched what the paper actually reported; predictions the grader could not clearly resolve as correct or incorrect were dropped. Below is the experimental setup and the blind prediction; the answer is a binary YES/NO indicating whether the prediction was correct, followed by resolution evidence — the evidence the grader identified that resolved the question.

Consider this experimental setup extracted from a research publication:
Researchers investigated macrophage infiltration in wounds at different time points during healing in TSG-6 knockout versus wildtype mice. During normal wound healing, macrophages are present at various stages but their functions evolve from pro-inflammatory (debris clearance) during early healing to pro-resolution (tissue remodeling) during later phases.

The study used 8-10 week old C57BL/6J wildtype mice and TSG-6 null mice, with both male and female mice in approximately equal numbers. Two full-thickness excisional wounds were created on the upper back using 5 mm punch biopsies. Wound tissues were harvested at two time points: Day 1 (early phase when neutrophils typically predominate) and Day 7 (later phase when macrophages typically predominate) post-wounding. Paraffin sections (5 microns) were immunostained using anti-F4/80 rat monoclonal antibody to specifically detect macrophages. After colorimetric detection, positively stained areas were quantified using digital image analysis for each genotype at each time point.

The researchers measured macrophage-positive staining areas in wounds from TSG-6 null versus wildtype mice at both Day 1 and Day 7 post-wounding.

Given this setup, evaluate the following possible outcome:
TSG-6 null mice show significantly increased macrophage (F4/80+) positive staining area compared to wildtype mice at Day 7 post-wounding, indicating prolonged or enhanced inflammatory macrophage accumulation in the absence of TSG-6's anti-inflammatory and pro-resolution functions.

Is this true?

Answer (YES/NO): NO